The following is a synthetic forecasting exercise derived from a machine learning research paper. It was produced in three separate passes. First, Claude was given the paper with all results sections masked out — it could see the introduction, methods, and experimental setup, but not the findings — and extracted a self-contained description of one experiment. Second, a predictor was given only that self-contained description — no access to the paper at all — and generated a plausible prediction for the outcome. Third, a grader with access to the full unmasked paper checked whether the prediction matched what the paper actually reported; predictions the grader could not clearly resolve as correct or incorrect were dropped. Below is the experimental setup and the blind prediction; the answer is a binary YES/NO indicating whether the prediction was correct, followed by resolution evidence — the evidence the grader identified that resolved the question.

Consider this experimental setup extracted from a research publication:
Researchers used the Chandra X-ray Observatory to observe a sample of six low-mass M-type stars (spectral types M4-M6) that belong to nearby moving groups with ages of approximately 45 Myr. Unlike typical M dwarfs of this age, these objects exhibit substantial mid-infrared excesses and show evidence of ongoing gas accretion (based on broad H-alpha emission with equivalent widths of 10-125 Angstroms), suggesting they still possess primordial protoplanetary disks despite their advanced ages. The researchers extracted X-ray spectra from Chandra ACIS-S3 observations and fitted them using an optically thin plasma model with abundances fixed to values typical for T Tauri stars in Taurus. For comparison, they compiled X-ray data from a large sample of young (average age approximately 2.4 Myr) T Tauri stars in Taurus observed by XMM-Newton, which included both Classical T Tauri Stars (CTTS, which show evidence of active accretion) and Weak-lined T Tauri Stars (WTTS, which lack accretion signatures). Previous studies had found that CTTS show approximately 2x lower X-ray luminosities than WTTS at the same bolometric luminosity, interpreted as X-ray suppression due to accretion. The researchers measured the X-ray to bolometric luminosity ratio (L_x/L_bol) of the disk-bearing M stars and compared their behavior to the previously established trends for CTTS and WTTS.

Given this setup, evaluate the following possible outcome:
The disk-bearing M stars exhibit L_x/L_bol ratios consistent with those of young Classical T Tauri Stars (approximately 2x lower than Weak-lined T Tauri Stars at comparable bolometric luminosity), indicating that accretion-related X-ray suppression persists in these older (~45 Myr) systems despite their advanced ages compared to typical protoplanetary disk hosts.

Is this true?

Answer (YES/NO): NO